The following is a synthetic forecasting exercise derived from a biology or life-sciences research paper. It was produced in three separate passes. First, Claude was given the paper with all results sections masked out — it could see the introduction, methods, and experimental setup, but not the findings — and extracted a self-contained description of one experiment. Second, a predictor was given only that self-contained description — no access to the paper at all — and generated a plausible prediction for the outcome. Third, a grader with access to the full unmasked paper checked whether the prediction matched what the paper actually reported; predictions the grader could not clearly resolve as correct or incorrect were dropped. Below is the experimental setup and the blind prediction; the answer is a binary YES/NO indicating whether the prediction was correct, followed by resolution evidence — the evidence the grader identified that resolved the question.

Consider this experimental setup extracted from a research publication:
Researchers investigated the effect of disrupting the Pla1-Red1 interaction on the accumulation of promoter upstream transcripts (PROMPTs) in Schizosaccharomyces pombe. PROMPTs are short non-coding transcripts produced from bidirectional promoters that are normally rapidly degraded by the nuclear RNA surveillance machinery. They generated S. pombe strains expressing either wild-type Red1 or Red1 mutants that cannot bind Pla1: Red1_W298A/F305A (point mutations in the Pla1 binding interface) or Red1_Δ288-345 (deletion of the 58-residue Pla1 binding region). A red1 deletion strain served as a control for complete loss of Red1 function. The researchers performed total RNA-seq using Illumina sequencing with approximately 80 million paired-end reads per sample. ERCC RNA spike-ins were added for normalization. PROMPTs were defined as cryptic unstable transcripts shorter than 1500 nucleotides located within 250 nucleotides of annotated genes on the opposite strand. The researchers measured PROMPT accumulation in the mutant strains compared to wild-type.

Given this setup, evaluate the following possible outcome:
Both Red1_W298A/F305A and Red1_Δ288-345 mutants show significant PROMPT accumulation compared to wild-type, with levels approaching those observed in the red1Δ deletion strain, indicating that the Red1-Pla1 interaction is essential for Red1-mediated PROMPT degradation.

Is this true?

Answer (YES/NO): NO